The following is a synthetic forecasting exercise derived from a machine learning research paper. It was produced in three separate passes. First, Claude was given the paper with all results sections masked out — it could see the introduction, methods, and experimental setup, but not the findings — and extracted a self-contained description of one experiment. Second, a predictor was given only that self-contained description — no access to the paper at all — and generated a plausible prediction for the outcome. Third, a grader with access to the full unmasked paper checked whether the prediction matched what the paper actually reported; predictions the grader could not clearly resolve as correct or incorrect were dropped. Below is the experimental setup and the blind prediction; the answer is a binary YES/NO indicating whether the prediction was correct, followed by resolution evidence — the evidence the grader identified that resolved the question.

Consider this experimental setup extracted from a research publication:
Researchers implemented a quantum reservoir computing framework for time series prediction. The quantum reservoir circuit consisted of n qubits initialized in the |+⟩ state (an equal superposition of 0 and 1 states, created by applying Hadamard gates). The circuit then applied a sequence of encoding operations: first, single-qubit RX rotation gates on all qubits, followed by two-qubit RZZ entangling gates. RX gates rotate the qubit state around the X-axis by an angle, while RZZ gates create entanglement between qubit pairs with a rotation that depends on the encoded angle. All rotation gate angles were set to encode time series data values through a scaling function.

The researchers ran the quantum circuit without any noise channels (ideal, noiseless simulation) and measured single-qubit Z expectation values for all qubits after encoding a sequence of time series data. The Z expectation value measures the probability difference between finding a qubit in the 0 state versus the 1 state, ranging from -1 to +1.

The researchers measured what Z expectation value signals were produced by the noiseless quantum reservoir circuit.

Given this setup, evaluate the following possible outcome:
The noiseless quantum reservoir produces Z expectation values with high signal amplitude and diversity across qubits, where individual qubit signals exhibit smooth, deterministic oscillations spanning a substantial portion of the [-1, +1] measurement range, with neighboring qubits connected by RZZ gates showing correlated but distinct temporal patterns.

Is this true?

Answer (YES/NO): NO